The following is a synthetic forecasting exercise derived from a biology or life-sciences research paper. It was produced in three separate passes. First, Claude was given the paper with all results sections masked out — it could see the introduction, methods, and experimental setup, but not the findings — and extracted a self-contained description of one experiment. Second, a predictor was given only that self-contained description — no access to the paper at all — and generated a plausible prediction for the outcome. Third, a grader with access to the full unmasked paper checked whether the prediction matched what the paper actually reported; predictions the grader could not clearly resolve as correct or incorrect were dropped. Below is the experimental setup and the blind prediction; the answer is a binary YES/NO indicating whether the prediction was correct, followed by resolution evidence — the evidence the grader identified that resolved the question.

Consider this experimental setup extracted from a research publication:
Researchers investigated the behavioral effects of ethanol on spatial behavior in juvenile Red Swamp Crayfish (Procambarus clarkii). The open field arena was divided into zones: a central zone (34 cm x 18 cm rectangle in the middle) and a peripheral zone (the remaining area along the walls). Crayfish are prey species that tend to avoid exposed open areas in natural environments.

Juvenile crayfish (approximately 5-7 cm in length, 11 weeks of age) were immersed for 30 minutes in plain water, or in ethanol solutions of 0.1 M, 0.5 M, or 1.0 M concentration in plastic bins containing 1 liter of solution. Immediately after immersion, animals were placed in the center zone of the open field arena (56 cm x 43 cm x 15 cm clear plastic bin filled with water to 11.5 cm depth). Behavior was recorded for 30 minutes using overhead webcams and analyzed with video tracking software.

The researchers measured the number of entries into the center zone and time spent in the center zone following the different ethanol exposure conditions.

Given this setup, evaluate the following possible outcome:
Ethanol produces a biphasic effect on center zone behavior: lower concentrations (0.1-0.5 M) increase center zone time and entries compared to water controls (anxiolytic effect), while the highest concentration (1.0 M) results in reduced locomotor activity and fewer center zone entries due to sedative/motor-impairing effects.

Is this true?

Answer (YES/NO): NO